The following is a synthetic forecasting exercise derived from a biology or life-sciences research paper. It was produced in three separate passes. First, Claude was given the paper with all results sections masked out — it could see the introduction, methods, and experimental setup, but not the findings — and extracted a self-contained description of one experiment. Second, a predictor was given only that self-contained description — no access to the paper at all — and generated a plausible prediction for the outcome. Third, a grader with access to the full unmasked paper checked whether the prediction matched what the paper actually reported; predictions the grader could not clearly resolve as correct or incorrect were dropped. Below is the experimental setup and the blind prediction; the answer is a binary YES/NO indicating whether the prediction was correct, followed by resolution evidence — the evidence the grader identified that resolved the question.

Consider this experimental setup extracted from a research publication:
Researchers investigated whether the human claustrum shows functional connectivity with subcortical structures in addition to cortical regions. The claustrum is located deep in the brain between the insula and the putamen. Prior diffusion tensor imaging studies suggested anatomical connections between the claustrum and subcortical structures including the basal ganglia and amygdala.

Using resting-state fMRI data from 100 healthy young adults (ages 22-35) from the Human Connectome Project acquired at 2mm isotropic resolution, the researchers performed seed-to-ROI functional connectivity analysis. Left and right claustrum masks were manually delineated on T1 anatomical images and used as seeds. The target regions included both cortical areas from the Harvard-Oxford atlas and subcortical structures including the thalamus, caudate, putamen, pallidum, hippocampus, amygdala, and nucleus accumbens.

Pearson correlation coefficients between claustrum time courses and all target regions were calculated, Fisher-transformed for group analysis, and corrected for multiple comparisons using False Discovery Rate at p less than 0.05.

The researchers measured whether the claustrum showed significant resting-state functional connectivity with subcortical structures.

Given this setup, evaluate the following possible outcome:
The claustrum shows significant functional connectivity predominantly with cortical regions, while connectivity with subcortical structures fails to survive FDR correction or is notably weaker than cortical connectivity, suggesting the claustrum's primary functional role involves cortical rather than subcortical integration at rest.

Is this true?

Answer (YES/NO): NO